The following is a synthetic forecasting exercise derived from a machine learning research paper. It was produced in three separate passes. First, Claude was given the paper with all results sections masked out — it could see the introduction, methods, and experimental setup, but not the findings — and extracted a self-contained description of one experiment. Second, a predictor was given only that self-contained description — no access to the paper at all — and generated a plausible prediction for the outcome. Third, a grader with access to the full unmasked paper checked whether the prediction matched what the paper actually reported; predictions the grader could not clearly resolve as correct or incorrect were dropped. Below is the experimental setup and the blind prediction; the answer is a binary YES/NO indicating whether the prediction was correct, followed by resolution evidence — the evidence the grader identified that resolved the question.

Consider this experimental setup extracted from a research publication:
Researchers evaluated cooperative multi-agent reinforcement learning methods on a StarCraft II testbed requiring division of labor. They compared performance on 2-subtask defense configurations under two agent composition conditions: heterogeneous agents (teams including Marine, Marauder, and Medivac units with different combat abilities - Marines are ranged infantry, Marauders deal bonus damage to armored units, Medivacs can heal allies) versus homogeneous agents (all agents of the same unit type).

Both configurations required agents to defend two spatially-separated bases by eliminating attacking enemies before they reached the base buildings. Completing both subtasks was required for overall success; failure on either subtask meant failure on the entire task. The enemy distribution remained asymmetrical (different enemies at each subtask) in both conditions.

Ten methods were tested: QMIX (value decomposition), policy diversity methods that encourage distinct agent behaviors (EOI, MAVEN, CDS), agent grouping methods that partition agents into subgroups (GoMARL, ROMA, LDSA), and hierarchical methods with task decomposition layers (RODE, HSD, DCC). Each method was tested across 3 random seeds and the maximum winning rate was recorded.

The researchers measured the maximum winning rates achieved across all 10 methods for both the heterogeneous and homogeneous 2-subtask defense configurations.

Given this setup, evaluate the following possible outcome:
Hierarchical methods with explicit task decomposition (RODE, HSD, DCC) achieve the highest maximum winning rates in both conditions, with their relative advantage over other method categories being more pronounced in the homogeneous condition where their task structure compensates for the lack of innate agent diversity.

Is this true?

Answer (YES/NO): NO